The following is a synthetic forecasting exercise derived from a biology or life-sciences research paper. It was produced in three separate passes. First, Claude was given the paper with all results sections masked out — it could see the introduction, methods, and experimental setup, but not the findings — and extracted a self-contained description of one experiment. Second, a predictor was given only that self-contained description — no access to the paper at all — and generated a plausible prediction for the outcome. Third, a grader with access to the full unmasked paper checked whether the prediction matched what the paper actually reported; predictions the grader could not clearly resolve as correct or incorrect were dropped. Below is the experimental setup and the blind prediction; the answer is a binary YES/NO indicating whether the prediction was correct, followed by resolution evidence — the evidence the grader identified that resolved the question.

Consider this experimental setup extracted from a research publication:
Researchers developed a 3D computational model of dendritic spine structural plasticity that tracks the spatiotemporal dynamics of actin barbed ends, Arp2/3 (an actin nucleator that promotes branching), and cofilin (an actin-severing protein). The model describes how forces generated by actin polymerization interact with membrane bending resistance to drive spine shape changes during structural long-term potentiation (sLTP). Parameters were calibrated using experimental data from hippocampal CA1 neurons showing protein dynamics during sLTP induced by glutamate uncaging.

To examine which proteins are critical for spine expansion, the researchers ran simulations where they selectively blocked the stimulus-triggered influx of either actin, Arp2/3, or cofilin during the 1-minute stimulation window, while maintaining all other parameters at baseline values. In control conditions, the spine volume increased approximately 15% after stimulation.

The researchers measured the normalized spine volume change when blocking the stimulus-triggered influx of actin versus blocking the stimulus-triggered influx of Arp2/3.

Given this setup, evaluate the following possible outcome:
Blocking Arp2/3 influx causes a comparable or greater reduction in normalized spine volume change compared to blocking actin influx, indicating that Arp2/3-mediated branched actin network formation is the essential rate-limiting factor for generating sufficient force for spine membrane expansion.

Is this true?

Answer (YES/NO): NO